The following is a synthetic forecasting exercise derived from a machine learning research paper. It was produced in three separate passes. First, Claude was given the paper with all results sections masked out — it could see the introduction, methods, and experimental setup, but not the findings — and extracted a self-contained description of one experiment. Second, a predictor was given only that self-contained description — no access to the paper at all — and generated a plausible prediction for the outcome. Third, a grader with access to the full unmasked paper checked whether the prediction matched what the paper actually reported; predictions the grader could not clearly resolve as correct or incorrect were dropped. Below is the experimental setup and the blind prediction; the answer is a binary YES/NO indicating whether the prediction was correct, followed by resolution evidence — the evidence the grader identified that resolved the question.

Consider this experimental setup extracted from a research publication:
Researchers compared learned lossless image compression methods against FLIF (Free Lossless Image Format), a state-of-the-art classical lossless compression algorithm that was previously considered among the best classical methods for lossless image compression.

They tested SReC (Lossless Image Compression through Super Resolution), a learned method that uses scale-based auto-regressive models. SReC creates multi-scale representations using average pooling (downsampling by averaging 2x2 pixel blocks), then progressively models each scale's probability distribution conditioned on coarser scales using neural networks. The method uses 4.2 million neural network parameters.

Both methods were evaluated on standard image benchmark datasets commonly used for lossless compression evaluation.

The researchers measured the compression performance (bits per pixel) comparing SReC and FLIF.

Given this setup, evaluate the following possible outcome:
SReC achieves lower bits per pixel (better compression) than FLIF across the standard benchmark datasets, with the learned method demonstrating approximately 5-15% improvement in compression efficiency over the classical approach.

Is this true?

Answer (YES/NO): YES